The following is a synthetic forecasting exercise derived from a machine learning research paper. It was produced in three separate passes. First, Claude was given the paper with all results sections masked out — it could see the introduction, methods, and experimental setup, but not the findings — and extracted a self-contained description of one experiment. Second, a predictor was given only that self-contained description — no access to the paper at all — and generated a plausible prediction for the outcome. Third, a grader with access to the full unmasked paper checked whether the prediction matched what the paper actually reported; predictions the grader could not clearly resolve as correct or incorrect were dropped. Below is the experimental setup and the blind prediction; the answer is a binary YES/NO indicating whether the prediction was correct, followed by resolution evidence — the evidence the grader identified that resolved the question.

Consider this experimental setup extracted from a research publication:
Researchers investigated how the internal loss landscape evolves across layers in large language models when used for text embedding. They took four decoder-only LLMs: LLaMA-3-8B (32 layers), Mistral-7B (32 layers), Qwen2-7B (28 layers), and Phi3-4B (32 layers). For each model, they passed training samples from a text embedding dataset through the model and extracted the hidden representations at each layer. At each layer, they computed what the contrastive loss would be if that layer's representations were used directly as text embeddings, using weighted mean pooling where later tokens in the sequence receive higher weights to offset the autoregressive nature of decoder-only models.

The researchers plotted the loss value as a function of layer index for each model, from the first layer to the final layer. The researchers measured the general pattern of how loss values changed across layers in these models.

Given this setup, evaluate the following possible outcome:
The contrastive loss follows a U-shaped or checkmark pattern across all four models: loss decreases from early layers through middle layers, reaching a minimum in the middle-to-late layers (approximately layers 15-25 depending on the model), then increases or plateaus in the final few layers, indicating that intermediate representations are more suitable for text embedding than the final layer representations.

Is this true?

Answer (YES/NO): NO